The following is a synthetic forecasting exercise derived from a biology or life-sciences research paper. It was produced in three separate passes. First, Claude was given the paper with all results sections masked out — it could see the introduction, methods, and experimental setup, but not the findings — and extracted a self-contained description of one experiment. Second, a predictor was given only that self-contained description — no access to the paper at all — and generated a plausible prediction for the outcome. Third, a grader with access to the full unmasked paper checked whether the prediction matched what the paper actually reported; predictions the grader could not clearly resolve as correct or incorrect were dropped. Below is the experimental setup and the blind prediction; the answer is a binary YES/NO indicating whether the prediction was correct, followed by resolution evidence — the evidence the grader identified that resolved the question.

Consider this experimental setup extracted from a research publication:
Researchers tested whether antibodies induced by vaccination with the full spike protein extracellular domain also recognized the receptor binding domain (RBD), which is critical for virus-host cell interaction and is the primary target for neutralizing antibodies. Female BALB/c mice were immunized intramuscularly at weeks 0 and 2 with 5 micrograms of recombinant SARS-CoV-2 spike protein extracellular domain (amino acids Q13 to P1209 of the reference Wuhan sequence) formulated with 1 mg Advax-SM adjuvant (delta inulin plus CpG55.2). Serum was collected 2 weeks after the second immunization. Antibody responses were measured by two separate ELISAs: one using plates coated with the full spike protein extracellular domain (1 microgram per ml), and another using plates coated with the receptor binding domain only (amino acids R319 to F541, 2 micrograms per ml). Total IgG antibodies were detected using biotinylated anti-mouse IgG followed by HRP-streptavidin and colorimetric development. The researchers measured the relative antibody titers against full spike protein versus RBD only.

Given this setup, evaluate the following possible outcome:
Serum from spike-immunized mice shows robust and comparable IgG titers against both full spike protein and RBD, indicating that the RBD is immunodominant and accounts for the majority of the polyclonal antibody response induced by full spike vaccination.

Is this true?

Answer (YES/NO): NO